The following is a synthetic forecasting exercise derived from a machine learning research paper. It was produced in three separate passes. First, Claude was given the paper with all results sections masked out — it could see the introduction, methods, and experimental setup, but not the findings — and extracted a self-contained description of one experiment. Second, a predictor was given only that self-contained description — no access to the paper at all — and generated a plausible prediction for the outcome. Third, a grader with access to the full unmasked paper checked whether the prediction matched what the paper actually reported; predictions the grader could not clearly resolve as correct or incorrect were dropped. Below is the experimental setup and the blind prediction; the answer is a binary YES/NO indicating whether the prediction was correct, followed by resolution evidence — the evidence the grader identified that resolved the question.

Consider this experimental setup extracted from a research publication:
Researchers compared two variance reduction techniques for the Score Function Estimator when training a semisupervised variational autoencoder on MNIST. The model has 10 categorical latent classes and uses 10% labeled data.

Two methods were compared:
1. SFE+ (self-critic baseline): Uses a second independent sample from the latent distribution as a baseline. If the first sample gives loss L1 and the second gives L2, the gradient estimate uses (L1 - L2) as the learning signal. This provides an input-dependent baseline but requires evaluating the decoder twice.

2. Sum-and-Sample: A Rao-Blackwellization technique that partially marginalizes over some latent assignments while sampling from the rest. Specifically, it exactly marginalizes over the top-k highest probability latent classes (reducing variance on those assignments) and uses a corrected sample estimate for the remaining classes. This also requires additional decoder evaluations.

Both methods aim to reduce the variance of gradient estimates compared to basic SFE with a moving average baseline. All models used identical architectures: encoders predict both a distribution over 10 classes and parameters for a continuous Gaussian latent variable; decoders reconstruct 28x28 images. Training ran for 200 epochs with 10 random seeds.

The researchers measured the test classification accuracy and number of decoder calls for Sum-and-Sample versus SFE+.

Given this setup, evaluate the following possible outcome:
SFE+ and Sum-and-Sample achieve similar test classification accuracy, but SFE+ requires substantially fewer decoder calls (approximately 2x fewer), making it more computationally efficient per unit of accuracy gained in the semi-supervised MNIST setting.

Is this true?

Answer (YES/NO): NO